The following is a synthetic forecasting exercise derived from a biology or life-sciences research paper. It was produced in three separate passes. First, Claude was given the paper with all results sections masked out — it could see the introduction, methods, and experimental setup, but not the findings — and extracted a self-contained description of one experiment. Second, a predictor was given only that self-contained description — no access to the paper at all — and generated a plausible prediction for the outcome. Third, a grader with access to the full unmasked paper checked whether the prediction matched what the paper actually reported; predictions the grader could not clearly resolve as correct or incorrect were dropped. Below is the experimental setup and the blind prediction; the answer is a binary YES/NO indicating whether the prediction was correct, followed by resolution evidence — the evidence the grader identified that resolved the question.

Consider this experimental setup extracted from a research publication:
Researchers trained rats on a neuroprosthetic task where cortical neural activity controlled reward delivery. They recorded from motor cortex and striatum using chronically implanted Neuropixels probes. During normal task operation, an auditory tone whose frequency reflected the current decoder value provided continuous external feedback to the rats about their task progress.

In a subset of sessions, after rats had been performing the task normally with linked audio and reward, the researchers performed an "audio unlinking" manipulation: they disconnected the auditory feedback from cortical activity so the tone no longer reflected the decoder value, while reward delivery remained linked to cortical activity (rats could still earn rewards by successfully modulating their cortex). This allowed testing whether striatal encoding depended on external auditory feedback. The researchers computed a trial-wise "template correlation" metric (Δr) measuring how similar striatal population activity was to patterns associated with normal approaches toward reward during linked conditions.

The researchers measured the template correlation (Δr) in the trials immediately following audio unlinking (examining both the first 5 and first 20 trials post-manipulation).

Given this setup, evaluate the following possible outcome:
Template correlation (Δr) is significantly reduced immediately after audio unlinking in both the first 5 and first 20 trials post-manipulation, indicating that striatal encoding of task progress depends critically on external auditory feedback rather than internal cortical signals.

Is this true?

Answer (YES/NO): NO